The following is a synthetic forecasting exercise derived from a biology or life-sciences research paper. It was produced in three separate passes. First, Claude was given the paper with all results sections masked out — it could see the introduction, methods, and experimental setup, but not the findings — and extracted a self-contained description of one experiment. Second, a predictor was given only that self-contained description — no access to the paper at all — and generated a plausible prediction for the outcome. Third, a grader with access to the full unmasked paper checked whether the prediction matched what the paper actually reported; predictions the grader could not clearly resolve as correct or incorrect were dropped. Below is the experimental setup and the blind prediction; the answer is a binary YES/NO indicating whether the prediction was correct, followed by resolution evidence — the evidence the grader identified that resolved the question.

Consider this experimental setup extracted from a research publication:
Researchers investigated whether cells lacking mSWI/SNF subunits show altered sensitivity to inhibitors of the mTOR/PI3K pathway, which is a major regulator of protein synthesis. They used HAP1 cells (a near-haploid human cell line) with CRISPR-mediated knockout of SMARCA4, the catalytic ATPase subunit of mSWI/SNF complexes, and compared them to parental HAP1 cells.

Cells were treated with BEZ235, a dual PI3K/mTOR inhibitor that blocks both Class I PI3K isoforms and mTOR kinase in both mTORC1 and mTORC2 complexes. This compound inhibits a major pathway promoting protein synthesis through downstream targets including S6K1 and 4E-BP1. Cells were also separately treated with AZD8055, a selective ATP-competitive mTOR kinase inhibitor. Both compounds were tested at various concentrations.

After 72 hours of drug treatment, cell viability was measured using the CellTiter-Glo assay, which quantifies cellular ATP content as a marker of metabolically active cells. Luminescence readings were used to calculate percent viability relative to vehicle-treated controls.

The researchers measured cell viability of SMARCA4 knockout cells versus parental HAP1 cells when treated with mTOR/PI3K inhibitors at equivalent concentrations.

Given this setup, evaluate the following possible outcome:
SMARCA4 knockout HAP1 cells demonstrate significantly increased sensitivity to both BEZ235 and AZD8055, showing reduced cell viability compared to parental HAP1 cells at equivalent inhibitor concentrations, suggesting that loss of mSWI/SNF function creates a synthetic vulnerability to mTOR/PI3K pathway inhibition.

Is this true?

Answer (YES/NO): NO